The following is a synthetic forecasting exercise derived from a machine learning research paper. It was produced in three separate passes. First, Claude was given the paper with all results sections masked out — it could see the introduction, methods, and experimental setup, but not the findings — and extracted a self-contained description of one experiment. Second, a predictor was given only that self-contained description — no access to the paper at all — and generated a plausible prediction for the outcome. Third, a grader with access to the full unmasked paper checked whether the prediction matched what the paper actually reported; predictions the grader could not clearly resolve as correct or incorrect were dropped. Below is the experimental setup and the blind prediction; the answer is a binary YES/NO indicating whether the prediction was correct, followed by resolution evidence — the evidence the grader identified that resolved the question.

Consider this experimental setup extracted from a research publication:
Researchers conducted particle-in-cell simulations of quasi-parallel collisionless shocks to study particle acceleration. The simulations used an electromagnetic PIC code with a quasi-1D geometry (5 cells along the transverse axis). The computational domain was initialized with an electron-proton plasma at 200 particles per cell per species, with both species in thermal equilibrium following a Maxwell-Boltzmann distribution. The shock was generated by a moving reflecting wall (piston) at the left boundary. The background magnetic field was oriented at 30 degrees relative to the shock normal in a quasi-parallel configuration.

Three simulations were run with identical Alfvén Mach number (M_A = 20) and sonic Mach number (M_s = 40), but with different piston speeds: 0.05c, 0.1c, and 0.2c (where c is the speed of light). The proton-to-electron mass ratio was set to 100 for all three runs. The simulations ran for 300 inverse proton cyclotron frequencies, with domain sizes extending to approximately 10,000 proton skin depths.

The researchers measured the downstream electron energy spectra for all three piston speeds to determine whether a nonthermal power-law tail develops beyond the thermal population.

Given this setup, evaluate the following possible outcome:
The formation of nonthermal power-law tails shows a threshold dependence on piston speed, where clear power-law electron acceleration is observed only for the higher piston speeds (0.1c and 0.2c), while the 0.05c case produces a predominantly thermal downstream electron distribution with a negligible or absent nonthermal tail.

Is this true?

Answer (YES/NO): NO